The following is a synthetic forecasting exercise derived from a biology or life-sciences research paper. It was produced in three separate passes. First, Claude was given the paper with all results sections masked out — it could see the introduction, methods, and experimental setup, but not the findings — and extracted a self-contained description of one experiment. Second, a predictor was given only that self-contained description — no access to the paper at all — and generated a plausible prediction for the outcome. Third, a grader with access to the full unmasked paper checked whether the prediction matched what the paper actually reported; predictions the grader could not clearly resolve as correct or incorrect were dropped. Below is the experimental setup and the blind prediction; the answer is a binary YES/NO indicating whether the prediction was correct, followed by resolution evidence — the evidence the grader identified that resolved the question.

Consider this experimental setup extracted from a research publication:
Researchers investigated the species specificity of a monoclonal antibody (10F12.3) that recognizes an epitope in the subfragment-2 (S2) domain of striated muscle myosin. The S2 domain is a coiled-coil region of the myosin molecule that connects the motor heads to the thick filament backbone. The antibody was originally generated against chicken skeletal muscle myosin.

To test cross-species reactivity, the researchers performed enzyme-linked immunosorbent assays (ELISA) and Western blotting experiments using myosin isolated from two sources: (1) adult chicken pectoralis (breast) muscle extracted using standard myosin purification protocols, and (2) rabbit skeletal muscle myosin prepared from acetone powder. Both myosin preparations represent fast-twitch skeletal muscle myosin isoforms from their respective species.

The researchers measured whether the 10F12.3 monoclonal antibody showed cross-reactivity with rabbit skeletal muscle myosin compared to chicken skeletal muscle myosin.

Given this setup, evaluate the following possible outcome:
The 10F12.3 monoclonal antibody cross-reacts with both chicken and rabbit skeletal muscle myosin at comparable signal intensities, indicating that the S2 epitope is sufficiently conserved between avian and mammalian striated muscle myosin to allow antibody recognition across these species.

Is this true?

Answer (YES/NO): NO